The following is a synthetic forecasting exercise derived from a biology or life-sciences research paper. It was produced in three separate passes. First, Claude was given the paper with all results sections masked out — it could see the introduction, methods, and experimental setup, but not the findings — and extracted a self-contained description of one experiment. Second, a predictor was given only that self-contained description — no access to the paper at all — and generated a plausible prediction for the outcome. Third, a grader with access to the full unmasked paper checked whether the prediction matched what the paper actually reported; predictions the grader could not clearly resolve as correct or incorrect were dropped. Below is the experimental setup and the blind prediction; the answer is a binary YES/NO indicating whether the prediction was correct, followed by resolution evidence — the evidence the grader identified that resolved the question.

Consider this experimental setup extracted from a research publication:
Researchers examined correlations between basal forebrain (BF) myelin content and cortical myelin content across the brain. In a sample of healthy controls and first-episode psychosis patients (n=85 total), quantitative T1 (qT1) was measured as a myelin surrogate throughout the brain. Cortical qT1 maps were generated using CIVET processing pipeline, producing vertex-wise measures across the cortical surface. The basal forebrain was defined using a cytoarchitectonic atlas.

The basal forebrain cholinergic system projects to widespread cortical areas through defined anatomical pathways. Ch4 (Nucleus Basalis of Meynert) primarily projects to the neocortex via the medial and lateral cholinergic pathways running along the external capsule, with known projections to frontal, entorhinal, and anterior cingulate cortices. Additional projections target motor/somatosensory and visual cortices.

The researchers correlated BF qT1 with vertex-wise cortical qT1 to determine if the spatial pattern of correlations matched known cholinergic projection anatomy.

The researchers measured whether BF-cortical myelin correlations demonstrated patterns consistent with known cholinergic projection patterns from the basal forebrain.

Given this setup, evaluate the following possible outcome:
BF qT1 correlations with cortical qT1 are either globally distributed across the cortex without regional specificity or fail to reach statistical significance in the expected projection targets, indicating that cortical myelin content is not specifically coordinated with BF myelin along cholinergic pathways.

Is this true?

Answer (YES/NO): NO